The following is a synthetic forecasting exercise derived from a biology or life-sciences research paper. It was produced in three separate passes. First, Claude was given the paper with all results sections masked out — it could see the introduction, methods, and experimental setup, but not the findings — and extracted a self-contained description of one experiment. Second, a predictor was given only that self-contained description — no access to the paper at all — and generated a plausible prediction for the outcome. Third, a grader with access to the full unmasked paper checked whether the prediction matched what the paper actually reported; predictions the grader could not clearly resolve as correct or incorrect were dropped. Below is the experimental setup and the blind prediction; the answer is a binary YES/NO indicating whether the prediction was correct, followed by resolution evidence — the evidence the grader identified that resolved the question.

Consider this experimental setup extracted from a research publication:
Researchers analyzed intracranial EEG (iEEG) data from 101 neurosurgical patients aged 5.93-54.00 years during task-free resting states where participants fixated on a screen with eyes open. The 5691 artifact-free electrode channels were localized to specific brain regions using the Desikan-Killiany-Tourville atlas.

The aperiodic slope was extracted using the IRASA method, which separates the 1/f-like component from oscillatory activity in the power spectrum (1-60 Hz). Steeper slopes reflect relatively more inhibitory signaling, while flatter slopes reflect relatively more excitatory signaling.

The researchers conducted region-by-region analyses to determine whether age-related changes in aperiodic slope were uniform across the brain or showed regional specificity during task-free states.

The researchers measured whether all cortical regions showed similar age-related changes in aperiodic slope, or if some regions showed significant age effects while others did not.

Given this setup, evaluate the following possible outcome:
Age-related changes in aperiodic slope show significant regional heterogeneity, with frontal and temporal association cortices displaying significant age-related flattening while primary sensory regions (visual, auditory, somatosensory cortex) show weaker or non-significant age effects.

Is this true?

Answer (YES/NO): NO